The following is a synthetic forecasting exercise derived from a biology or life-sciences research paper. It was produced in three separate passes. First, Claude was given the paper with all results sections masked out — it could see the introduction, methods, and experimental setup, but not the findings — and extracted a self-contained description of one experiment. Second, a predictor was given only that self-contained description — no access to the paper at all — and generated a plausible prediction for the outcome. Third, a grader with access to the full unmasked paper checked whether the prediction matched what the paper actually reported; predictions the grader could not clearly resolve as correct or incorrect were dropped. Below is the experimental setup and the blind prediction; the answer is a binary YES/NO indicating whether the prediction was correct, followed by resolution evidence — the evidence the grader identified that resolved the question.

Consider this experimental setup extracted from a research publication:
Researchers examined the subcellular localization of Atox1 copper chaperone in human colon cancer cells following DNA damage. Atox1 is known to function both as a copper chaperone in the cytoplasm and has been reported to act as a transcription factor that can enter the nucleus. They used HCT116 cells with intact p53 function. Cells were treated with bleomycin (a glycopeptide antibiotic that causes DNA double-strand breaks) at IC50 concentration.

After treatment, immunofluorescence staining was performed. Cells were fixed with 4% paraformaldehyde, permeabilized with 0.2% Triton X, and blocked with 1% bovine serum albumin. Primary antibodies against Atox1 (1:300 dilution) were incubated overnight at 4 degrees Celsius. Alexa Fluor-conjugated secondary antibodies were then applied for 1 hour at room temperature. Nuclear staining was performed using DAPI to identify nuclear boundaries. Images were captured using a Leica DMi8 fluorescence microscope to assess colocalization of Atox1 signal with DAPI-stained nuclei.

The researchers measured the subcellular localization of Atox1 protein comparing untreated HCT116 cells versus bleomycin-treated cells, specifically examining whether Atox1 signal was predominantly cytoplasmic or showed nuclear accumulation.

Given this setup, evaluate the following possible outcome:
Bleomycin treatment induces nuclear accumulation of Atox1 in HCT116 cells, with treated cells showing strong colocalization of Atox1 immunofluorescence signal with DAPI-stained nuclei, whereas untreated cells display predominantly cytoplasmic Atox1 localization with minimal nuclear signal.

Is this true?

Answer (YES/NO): NO